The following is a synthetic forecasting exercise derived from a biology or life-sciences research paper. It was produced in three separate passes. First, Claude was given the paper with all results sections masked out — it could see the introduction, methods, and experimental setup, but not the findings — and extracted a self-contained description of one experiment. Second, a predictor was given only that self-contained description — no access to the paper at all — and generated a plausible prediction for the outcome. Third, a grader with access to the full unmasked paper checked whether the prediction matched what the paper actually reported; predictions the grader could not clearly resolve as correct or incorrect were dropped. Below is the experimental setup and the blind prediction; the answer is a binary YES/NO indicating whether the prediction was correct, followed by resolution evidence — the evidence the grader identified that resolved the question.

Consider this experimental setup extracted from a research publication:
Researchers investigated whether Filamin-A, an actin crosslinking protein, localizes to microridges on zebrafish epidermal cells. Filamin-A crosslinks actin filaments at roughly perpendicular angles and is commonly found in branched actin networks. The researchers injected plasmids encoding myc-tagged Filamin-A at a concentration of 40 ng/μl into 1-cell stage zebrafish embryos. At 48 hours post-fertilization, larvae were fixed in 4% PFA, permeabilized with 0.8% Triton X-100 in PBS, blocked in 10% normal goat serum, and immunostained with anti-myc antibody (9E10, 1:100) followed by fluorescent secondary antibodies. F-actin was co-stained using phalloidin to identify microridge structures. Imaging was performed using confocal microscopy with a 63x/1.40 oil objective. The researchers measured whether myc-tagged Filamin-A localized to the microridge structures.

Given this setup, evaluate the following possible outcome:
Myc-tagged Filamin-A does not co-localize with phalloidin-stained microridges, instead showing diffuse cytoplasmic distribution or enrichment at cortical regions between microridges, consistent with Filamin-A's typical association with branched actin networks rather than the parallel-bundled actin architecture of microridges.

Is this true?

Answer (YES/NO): NO